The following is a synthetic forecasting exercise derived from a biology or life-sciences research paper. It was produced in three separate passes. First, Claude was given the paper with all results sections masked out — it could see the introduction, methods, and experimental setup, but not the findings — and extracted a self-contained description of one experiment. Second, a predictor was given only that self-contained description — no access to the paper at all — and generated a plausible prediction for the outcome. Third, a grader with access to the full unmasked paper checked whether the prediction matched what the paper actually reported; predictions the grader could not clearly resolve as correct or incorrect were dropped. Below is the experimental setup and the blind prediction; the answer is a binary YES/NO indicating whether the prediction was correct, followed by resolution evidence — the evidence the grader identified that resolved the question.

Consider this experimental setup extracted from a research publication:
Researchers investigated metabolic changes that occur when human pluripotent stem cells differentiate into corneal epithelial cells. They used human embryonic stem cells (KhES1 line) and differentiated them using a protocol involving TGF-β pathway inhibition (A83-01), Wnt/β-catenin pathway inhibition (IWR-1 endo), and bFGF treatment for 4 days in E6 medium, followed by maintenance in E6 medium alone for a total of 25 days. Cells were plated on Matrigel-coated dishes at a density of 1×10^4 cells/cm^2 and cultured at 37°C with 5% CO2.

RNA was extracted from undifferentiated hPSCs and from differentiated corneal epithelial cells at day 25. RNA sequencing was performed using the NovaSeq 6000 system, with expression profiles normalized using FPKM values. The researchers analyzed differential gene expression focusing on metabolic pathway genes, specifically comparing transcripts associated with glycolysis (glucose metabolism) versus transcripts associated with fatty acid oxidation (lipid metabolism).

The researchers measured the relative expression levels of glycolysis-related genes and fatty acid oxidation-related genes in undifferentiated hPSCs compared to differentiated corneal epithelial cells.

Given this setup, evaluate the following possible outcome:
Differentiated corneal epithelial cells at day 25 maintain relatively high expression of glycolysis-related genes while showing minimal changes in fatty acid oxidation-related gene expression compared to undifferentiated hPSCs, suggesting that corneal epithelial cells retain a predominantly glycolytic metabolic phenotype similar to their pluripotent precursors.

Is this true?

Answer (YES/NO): NO